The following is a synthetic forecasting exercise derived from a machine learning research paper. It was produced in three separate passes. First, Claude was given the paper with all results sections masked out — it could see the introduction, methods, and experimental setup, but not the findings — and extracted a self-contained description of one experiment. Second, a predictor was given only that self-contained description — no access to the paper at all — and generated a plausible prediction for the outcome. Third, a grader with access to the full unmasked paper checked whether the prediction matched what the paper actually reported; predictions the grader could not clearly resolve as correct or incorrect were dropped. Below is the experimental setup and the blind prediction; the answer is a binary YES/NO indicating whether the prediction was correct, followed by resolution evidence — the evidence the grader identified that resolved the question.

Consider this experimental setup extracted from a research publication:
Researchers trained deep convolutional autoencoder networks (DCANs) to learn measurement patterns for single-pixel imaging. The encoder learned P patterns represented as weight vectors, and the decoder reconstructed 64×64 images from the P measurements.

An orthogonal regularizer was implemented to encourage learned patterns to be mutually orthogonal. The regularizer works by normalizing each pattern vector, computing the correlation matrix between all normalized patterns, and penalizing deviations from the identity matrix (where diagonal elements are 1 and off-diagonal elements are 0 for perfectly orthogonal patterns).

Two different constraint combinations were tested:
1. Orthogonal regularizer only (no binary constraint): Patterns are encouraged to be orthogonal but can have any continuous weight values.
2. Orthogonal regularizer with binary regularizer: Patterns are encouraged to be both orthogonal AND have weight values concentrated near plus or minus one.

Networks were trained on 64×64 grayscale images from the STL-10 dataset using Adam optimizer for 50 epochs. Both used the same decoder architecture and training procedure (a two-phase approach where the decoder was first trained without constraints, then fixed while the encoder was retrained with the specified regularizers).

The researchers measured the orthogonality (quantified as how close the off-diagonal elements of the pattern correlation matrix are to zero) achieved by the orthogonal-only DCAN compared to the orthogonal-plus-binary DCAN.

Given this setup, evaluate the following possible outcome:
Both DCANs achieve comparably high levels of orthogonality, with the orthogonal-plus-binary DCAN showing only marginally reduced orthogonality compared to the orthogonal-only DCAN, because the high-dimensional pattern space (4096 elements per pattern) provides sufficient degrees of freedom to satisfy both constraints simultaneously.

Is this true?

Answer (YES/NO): NO